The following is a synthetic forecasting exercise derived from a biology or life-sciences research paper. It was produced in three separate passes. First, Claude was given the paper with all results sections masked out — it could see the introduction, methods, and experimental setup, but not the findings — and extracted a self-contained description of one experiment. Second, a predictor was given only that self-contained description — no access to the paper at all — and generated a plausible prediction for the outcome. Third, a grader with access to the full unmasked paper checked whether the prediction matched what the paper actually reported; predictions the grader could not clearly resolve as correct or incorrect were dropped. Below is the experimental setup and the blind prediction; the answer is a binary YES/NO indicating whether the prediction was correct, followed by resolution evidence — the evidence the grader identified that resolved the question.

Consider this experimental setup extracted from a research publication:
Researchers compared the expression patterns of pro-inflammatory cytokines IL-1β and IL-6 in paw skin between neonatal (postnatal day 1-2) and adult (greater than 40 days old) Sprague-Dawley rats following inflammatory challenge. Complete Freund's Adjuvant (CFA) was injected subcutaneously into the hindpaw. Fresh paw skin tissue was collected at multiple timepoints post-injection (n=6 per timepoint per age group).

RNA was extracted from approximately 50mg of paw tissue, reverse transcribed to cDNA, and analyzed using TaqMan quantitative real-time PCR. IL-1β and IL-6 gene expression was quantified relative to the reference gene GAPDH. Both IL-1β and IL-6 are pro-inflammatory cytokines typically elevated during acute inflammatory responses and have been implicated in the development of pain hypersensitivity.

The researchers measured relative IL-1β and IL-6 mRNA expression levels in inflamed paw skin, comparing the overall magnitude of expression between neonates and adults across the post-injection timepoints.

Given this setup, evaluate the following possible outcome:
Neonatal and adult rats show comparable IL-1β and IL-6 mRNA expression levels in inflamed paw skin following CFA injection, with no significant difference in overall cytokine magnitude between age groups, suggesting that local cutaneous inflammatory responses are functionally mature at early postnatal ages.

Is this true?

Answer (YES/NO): NO